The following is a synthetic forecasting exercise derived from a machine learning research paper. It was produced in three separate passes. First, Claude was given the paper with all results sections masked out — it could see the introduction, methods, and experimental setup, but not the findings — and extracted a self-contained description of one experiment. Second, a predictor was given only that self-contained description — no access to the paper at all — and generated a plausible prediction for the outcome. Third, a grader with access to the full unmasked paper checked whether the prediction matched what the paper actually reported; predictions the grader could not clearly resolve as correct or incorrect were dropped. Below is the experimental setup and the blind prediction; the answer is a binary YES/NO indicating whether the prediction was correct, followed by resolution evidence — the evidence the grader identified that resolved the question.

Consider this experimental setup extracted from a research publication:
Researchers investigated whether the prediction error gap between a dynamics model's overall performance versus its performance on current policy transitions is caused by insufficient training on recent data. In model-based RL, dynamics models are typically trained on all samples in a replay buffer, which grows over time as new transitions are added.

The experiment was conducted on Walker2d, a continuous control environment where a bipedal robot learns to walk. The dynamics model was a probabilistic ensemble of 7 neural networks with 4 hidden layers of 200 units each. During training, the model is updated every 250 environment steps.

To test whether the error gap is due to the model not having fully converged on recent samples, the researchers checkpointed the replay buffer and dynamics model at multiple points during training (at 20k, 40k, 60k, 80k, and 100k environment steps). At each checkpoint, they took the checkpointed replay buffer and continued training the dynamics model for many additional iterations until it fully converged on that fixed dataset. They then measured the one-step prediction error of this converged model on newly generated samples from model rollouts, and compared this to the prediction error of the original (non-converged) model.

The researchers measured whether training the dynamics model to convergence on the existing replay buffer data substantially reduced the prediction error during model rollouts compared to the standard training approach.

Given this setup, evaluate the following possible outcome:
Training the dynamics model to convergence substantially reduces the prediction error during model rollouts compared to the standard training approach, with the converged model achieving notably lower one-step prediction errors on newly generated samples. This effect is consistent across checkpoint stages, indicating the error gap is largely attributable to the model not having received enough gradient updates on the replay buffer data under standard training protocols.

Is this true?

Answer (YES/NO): NO